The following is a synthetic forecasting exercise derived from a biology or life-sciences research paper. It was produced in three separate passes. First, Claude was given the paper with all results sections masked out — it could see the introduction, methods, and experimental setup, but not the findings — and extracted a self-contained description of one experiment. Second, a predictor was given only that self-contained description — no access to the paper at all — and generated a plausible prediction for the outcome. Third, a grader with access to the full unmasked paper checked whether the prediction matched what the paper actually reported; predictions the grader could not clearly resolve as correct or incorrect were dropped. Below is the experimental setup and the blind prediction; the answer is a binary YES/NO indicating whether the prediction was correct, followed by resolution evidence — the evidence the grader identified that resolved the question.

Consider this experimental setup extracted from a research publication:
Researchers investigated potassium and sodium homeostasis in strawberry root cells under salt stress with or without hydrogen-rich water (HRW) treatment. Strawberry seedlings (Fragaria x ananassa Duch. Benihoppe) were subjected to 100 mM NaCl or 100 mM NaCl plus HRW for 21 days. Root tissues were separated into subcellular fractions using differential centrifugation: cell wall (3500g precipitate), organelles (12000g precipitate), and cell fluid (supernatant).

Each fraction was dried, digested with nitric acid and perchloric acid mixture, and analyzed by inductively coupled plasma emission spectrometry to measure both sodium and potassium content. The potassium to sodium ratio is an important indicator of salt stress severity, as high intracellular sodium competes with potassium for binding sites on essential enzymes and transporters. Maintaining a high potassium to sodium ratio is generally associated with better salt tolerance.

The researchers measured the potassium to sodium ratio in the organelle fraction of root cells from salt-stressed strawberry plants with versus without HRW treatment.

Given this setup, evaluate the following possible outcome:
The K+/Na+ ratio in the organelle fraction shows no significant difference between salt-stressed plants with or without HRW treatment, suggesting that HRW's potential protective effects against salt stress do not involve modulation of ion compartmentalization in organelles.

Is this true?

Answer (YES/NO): NO